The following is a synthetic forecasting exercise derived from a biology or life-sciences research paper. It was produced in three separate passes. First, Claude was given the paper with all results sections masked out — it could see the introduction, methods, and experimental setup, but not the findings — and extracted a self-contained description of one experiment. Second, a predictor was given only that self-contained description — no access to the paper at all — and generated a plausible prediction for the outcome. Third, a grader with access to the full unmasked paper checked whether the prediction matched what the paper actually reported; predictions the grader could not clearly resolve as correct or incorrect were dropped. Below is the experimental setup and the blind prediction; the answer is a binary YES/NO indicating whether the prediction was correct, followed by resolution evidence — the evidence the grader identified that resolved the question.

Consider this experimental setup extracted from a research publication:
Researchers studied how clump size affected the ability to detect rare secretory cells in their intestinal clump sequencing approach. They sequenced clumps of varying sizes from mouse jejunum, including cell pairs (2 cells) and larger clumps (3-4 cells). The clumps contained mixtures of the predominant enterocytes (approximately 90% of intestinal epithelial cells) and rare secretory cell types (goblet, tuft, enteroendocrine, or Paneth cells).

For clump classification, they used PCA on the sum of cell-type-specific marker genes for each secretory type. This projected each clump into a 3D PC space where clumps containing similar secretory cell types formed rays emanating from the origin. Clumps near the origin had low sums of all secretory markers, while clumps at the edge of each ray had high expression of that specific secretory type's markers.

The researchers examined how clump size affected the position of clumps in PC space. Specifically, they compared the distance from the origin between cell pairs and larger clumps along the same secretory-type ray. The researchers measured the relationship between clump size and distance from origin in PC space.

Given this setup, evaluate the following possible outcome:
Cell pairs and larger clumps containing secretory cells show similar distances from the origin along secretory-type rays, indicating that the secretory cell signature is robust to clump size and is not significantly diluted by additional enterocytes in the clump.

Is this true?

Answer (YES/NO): NO